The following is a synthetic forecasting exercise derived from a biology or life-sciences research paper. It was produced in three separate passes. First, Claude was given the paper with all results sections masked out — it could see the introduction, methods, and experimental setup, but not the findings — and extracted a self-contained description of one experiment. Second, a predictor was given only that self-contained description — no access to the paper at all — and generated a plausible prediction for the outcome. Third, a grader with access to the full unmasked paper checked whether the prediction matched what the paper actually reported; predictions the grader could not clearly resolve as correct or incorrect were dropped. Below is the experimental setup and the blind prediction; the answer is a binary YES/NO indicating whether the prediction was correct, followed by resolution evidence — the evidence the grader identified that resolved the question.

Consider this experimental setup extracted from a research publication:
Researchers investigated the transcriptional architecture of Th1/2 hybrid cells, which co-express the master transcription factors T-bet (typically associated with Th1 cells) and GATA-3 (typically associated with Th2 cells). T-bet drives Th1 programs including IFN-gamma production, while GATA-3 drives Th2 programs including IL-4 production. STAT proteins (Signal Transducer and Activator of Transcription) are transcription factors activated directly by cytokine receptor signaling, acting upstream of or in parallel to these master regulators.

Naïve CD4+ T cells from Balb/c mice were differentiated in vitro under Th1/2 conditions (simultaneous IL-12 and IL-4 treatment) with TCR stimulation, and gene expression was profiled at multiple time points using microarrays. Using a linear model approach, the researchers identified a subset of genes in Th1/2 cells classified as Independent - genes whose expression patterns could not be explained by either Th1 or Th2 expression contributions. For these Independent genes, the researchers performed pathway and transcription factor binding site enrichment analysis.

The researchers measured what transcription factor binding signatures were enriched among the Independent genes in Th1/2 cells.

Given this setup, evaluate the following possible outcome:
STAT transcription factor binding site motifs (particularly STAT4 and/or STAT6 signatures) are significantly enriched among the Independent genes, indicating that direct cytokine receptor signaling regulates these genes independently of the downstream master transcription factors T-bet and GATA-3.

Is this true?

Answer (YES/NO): NO